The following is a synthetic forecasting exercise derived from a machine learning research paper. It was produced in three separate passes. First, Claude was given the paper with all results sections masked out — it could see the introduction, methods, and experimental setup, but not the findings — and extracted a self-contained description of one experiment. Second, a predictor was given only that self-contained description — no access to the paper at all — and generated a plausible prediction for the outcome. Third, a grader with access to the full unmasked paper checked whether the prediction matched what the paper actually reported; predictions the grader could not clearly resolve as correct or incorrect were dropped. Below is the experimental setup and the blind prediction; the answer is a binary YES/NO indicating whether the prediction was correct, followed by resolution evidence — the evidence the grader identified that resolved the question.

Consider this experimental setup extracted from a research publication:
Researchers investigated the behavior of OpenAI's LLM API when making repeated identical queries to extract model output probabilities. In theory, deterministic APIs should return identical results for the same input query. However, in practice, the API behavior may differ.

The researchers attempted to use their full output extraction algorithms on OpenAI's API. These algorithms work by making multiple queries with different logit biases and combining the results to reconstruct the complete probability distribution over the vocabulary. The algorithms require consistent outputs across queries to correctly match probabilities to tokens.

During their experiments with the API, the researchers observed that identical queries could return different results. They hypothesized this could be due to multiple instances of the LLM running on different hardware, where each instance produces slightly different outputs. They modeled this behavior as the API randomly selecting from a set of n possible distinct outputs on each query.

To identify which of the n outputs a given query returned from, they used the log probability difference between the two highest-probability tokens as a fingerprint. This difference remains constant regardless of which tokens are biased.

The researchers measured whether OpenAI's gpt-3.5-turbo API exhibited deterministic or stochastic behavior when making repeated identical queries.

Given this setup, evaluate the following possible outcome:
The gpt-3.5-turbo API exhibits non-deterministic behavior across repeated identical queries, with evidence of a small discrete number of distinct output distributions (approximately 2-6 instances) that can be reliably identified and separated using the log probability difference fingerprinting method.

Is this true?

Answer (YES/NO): YES